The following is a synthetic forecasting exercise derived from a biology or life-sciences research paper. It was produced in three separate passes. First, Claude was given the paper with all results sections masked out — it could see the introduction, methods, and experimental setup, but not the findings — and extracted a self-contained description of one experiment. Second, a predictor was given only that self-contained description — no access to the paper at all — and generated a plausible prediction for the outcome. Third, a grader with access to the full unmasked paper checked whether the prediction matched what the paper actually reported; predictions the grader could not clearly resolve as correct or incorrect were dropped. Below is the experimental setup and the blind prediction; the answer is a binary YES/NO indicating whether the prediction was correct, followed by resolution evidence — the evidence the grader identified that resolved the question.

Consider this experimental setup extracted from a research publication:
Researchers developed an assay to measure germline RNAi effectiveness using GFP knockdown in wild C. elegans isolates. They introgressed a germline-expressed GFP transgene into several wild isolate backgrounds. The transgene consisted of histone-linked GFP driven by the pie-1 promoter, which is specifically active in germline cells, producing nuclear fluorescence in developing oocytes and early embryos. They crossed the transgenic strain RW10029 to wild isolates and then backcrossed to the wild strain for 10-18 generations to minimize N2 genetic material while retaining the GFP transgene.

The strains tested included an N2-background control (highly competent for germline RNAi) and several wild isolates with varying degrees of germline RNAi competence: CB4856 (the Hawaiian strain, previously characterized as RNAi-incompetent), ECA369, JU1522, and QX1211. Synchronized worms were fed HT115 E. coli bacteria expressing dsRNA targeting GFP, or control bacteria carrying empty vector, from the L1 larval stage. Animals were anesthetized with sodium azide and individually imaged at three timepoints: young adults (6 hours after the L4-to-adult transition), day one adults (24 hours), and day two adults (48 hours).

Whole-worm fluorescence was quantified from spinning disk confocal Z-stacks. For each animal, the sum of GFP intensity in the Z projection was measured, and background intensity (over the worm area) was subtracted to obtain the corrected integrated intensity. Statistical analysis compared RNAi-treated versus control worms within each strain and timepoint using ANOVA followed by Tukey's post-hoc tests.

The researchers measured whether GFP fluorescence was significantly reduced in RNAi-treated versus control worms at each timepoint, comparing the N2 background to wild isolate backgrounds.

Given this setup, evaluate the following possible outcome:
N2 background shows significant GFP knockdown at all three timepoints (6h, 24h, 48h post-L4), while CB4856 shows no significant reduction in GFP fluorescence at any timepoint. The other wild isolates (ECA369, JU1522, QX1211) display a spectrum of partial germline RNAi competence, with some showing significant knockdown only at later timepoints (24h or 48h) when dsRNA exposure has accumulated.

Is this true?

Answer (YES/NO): NO